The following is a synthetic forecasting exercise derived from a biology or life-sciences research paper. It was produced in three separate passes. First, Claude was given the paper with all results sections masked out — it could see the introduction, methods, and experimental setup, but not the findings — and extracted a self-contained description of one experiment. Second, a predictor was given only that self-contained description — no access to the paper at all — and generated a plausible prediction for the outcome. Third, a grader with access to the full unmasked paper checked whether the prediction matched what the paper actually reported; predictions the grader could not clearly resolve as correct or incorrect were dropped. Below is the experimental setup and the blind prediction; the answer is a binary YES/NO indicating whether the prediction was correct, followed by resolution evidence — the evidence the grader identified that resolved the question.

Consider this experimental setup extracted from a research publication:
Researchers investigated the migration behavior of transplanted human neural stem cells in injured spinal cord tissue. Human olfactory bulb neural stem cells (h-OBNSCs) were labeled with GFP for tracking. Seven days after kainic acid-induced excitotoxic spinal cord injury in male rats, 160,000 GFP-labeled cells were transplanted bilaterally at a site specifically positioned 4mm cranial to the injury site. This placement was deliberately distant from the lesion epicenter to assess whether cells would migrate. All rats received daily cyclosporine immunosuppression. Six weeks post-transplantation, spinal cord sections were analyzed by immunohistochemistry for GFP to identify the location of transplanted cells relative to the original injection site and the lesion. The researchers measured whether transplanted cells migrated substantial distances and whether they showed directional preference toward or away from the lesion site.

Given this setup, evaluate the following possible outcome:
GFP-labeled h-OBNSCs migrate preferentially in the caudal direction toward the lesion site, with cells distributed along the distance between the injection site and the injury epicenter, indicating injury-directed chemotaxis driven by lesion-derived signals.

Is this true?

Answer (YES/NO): YES